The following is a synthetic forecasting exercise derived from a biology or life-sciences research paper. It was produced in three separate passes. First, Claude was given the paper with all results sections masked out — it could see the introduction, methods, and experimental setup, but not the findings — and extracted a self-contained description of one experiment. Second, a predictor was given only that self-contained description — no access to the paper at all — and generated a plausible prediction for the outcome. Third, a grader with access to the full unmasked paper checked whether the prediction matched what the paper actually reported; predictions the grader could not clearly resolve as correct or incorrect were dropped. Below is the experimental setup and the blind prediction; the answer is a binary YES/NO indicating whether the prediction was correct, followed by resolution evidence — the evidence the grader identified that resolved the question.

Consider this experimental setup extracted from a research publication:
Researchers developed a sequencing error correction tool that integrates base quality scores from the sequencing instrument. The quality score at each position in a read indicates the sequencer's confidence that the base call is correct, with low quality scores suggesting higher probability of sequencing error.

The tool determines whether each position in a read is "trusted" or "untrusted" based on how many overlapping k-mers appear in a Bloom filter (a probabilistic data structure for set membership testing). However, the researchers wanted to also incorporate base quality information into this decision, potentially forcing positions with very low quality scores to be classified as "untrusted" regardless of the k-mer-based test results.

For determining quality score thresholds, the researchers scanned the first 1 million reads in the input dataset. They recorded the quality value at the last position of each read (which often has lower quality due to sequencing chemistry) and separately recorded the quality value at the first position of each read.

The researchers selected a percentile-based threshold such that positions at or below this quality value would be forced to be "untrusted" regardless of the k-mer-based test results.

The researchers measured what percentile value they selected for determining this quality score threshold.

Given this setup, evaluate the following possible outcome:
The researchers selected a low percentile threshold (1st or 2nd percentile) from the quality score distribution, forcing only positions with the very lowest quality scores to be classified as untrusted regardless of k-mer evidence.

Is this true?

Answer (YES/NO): NO